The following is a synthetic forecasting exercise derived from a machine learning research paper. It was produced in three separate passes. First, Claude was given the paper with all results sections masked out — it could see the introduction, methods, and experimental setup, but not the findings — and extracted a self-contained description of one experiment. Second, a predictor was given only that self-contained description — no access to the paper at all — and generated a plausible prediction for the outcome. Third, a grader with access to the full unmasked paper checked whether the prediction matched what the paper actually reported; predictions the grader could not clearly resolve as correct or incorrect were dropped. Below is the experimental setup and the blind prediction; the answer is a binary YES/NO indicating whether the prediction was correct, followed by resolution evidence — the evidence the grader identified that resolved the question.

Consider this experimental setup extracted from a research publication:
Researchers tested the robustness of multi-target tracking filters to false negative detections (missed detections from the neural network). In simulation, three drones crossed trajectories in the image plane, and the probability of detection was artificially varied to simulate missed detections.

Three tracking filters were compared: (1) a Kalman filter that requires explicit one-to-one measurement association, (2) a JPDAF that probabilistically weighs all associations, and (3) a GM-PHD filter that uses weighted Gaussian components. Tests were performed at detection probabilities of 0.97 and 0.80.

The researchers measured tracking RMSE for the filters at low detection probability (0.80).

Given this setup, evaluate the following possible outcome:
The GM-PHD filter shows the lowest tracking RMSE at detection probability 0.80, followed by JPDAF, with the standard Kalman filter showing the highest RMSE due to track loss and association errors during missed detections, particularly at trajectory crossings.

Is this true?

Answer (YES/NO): YES